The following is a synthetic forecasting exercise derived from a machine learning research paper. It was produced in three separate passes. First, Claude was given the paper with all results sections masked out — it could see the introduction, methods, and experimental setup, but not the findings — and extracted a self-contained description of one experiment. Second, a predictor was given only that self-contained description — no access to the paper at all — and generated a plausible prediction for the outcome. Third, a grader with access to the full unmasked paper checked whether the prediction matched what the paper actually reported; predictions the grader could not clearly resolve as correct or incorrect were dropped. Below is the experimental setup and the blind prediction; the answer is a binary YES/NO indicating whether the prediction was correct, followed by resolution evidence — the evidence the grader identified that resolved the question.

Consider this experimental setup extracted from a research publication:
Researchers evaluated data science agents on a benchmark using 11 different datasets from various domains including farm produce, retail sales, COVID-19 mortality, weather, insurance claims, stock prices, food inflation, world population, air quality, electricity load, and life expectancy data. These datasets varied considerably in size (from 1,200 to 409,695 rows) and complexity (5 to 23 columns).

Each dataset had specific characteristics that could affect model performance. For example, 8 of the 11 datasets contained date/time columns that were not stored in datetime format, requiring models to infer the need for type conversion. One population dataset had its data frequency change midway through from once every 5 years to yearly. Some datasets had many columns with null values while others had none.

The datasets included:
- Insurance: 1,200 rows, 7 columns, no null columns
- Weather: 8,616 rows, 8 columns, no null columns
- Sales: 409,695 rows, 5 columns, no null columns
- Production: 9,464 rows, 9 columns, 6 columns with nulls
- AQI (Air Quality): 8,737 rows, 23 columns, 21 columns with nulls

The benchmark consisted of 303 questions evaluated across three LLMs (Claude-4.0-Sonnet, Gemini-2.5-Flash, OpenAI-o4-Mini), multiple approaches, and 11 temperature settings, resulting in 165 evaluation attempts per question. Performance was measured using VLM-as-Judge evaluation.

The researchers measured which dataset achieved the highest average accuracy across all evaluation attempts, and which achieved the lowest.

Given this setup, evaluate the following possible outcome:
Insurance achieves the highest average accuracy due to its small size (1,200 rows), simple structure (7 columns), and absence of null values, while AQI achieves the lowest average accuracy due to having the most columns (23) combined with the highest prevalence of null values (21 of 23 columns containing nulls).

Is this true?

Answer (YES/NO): NO